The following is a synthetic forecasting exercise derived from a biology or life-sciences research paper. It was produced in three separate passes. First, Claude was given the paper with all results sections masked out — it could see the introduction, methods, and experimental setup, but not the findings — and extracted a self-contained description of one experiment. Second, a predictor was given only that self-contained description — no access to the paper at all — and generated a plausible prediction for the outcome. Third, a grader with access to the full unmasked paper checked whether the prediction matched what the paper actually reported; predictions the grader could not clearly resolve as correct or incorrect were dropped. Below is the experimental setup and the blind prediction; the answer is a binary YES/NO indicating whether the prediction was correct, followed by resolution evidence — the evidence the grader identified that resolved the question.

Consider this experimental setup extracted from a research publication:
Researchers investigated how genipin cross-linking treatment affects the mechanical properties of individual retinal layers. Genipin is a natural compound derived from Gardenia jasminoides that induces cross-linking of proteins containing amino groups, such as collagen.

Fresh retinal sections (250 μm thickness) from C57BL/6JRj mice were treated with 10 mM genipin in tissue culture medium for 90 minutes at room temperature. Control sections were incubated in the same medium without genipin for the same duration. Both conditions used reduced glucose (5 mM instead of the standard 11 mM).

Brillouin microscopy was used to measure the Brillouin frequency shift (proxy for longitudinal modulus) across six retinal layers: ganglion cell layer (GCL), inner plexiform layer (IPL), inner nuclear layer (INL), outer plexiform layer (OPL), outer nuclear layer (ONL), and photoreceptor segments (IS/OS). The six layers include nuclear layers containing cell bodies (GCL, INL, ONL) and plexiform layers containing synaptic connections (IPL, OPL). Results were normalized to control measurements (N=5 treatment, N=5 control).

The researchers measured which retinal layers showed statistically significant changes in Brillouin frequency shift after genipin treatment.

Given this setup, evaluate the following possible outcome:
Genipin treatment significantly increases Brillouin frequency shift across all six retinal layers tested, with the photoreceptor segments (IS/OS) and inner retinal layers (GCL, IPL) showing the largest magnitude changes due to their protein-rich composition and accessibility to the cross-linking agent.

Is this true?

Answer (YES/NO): NO